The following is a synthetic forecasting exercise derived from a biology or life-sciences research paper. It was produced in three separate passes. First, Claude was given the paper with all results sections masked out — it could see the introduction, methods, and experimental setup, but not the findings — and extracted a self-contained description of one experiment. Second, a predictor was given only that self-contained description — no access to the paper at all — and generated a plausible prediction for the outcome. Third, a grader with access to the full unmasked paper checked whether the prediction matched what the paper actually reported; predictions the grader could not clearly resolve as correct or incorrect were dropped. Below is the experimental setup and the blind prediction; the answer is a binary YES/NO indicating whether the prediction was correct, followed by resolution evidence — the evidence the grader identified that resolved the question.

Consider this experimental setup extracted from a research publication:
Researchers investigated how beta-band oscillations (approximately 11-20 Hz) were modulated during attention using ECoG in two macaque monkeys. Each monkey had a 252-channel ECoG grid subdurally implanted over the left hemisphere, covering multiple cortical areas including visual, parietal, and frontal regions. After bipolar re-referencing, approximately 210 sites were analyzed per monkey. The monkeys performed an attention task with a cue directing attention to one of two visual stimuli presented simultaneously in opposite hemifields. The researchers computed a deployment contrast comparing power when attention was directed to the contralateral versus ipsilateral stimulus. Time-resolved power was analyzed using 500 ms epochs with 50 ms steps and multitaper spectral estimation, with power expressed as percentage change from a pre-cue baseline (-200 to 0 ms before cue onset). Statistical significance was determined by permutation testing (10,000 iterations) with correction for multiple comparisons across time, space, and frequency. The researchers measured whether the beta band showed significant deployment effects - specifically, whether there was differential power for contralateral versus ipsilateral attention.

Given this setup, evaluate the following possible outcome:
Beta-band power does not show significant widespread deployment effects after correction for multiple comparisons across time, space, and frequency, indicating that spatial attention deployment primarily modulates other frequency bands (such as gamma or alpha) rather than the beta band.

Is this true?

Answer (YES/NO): NO